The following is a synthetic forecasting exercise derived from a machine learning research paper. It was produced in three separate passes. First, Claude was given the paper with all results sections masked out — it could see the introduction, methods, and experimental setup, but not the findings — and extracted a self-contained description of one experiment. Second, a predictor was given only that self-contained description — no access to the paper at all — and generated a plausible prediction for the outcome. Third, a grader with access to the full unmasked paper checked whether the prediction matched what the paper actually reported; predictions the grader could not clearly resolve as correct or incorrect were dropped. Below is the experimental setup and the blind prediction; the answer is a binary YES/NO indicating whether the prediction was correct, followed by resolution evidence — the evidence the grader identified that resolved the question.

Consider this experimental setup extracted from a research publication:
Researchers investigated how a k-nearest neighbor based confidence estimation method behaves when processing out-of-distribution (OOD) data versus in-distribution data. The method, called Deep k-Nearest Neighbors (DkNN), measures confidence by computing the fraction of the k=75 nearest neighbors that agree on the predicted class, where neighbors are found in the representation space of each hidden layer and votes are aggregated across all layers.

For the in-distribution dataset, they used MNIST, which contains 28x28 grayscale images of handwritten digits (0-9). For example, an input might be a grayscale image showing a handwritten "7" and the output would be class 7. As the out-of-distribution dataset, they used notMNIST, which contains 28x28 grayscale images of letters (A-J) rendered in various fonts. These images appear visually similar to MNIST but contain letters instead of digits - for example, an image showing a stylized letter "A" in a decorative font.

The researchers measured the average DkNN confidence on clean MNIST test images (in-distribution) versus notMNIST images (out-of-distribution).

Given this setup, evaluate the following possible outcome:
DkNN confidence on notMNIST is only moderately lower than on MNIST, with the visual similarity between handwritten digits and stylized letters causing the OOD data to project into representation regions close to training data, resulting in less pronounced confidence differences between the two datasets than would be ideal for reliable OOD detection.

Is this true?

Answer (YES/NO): NO